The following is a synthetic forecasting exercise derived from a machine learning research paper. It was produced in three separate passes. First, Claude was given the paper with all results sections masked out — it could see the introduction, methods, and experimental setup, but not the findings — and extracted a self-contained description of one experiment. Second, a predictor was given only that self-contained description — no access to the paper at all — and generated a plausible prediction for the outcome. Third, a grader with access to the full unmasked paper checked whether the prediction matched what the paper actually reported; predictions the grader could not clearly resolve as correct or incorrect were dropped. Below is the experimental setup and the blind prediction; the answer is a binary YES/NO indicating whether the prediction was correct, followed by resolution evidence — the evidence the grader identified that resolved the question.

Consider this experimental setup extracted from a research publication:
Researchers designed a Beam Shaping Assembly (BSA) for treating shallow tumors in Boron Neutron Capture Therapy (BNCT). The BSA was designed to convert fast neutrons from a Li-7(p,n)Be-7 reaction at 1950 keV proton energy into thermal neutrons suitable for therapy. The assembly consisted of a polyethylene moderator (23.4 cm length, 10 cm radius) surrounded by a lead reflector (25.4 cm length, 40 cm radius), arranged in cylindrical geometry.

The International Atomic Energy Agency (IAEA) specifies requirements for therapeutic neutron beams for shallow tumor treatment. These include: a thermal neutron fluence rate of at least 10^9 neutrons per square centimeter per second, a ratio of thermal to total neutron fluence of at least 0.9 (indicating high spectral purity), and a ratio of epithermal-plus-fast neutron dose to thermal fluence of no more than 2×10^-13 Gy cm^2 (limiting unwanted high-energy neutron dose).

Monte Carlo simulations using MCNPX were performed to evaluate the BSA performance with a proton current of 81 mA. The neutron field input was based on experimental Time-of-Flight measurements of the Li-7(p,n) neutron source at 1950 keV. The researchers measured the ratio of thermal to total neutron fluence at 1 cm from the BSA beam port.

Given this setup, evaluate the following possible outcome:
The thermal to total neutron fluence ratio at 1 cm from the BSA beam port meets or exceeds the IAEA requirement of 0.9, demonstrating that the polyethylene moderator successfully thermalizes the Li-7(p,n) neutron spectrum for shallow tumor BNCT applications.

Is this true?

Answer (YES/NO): YES